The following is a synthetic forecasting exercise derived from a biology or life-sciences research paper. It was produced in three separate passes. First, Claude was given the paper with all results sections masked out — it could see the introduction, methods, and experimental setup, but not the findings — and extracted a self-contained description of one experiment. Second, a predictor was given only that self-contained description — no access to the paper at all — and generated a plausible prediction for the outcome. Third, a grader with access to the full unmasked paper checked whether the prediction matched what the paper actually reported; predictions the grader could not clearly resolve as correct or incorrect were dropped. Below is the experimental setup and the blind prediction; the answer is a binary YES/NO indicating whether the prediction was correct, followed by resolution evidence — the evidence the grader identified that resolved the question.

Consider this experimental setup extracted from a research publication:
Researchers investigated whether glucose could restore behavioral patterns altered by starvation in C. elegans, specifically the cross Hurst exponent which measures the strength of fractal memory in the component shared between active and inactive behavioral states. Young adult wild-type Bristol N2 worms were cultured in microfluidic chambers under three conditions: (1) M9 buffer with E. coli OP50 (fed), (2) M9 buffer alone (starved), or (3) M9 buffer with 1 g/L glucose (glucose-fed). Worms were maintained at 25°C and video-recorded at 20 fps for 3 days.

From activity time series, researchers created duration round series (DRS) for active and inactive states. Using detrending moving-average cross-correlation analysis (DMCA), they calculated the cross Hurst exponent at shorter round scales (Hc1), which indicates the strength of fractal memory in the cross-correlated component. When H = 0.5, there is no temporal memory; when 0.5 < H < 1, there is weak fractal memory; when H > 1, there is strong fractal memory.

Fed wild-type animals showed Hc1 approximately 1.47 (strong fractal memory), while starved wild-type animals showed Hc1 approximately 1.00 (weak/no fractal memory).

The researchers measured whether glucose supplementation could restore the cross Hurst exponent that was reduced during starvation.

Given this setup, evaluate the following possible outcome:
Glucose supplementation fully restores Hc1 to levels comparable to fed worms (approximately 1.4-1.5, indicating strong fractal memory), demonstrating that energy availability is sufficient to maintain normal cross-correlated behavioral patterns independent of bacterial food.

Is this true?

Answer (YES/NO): NO